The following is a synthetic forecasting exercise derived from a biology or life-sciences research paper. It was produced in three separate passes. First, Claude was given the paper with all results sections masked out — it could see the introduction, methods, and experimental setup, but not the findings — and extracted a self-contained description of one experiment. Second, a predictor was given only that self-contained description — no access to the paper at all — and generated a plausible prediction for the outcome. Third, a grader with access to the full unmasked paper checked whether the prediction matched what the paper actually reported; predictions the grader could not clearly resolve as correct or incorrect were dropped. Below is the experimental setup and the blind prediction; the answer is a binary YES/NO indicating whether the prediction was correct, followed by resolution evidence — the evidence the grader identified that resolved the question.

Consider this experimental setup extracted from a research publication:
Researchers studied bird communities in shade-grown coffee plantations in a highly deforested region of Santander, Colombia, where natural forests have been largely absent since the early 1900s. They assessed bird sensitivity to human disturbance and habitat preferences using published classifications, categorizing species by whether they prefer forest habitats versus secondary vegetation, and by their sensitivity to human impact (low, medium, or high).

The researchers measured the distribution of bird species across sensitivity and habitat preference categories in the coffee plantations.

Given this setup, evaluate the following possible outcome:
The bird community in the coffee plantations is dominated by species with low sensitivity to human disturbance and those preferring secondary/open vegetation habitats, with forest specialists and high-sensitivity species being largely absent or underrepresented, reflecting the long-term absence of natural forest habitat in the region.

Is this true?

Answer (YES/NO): YES